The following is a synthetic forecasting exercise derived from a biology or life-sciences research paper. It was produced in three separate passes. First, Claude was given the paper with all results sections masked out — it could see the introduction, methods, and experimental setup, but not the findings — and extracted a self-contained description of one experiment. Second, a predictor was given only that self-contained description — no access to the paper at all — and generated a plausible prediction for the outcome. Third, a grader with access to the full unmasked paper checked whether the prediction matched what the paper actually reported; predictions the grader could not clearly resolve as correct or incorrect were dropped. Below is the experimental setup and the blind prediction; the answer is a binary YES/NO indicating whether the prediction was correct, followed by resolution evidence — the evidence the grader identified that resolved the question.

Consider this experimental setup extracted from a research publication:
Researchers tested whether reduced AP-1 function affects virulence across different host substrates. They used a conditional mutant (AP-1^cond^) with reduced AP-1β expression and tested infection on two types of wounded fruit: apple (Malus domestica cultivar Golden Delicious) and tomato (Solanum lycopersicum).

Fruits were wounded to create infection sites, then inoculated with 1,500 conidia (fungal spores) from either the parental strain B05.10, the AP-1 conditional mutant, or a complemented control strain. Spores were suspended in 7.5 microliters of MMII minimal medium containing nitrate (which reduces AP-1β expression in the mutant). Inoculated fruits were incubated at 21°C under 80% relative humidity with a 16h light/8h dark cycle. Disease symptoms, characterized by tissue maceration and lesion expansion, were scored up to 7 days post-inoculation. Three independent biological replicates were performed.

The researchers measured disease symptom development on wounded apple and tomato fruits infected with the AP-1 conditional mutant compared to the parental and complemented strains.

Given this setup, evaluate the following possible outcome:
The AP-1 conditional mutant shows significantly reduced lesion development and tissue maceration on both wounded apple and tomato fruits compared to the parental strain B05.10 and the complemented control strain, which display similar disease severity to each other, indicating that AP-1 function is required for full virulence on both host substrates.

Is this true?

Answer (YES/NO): YES